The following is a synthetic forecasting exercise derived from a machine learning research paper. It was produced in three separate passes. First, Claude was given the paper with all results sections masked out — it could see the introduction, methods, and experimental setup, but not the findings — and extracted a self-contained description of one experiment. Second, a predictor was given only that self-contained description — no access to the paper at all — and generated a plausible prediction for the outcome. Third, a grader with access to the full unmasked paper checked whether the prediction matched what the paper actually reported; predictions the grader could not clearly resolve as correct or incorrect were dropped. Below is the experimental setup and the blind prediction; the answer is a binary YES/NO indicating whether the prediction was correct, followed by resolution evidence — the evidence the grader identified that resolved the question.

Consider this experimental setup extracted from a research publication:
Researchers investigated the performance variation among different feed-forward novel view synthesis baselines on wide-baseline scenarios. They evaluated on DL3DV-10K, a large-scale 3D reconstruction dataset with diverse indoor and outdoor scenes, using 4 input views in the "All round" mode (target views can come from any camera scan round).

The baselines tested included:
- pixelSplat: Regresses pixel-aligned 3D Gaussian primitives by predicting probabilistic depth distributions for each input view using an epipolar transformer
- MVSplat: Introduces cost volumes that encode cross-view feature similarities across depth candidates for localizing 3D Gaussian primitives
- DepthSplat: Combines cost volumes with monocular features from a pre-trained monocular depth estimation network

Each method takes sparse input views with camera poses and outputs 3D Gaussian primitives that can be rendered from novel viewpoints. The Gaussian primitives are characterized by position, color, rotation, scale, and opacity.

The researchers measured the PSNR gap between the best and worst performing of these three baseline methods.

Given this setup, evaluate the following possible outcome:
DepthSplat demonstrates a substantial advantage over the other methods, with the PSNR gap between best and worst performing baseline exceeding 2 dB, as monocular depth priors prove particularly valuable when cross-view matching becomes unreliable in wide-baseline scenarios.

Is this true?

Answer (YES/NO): YES